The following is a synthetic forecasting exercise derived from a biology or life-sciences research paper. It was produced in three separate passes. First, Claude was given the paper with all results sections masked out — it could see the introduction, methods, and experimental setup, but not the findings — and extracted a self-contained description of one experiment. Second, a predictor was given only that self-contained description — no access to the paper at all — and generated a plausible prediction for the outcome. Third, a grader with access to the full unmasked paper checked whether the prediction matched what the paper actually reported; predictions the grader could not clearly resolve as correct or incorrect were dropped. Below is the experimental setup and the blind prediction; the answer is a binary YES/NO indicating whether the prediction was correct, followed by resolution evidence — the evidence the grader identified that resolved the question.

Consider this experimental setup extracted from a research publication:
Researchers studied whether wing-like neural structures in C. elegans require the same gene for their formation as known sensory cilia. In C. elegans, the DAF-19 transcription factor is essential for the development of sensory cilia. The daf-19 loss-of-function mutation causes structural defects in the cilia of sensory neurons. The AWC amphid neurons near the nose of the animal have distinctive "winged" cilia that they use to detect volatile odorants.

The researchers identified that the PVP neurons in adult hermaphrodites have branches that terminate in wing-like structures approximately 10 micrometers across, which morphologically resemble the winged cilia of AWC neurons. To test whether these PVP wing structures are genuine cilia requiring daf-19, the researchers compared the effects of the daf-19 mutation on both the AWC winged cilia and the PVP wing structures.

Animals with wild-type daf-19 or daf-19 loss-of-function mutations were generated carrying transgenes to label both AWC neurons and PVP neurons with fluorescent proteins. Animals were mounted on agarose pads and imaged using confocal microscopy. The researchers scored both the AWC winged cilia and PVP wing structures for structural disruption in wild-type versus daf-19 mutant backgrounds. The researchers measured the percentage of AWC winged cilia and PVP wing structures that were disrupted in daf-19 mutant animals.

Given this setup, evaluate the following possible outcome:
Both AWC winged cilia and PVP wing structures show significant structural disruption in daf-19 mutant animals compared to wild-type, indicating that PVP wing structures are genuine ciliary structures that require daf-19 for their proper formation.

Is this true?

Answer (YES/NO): NO